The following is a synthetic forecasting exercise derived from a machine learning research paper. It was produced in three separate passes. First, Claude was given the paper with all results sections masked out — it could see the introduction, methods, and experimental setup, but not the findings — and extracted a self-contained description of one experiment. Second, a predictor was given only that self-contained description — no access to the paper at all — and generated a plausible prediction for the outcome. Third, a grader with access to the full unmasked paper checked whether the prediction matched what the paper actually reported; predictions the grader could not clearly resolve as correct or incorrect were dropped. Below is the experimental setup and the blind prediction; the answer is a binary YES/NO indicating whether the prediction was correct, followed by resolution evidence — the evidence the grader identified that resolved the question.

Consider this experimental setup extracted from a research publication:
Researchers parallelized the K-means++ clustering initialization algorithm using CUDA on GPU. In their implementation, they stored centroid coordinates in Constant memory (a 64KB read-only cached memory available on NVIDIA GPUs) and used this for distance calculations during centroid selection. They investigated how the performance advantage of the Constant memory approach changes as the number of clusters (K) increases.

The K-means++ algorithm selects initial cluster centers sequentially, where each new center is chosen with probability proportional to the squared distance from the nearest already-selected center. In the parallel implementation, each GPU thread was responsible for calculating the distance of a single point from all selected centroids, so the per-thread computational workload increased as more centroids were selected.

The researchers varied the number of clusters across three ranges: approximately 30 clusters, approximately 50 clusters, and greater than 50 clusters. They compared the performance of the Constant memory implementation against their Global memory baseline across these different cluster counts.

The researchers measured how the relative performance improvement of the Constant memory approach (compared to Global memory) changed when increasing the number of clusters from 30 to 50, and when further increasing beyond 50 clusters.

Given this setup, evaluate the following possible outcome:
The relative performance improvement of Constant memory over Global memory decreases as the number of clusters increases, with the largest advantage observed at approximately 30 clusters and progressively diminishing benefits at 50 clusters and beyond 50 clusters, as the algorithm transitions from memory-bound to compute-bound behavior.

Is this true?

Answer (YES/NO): NO